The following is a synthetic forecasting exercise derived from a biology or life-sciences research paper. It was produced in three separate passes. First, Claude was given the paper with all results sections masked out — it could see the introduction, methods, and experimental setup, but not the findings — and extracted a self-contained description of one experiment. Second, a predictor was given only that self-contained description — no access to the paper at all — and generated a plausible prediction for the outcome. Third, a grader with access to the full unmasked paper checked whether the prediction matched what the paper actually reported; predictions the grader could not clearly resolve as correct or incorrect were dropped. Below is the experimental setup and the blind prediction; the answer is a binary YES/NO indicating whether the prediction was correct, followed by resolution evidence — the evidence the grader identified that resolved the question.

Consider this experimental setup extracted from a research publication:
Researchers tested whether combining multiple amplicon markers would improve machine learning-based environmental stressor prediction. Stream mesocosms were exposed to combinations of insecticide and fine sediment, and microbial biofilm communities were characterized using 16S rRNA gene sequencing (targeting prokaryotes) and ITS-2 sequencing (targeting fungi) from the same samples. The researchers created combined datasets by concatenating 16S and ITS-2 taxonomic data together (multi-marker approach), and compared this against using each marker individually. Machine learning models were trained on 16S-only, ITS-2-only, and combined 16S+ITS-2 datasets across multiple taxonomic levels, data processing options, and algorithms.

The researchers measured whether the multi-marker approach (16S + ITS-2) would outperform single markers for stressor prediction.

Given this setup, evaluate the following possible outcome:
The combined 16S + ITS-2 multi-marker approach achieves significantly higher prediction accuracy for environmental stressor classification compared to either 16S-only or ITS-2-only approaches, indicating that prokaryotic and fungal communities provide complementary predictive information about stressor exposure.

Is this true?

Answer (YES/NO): NO